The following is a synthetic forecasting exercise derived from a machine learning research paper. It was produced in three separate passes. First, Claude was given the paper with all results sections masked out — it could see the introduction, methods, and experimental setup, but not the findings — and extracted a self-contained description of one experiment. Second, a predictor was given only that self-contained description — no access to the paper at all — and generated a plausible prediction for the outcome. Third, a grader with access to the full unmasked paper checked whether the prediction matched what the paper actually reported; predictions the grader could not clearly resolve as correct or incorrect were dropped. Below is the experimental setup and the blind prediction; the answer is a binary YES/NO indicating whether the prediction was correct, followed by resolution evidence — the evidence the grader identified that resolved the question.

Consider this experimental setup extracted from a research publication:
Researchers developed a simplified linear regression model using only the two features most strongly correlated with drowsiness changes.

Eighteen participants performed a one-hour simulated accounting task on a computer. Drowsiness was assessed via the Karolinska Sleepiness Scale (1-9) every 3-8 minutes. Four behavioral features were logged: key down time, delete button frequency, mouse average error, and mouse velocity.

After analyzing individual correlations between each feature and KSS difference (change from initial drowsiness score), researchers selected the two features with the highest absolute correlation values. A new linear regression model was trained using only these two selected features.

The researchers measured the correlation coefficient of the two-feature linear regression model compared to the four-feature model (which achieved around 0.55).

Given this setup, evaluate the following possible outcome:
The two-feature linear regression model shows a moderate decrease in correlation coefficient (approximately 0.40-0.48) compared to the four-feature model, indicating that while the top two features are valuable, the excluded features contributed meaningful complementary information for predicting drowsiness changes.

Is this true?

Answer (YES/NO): NO